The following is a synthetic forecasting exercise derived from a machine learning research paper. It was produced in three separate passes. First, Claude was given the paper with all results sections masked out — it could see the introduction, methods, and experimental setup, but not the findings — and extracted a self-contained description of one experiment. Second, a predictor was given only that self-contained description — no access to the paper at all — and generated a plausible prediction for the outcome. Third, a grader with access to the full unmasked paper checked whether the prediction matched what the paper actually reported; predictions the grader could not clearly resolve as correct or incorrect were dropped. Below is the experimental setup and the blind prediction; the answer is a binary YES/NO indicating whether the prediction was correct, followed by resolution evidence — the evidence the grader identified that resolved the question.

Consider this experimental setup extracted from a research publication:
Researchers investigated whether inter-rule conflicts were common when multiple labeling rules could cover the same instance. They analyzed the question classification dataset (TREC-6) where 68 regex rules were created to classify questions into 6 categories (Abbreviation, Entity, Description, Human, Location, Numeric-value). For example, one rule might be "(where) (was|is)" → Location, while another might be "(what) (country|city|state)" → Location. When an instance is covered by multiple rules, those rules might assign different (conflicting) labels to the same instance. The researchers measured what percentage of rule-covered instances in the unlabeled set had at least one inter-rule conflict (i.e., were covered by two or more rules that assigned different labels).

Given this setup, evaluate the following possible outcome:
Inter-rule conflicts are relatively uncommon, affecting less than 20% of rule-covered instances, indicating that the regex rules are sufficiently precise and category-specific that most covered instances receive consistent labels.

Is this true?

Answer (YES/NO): NO